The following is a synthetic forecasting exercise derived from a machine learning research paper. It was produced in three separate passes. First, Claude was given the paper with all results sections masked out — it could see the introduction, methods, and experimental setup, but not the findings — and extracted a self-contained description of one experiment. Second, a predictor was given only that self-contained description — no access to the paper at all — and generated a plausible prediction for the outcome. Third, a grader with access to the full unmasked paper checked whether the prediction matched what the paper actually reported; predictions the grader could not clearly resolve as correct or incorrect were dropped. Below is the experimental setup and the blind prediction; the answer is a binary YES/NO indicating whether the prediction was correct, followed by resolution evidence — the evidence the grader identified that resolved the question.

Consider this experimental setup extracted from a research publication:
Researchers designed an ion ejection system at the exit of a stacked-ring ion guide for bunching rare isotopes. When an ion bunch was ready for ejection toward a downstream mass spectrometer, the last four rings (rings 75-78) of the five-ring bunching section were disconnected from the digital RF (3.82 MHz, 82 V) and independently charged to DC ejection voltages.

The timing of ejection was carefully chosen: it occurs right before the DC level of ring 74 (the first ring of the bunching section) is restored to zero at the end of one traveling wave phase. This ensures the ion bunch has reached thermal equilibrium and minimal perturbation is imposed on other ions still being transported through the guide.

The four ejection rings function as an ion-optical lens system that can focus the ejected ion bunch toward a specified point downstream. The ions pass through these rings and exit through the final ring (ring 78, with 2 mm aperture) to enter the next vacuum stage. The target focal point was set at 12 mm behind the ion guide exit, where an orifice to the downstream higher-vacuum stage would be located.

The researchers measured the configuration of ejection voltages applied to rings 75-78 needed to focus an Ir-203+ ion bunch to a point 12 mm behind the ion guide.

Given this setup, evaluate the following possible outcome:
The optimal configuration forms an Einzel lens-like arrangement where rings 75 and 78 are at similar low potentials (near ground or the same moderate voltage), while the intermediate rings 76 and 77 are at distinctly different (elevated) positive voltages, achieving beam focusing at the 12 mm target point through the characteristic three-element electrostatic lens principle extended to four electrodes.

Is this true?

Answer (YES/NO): NO